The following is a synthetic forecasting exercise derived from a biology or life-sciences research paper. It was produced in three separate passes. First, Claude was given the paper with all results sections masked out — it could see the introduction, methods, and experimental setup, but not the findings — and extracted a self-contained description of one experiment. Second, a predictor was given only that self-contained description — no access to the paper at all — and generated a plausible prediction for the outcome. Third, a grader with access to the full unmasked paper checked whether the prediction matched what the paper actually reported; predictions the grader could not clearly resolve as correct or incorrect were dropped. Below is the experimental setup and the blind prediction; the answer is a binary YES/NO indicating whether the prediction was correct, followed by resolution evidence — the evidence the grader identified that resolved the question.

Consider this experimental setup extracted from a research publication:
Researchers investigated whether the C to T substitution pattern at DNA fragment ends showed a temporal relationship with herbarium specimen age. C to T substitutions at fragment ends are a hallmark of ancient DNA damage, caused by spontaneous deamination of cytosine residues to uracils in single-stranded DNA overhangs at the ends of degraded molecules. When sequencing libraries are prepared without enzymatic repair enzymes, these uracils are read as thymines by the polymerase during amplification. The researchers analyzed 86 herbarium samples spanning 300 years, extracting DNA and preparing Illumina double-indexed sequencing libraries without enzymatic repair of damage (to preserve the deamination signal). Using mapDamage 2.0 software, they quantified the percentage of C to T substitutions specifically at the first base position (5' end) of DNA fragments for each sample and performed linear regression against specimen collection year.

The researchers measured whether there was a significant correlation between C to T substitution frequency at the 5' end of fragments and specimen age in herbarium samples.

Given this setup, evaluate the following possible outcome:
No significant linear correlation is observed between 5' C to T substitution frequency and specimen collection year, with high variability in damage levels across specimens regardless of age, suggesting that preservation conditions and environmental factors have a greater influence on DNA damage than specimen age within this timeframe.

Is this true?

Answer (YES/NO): NO